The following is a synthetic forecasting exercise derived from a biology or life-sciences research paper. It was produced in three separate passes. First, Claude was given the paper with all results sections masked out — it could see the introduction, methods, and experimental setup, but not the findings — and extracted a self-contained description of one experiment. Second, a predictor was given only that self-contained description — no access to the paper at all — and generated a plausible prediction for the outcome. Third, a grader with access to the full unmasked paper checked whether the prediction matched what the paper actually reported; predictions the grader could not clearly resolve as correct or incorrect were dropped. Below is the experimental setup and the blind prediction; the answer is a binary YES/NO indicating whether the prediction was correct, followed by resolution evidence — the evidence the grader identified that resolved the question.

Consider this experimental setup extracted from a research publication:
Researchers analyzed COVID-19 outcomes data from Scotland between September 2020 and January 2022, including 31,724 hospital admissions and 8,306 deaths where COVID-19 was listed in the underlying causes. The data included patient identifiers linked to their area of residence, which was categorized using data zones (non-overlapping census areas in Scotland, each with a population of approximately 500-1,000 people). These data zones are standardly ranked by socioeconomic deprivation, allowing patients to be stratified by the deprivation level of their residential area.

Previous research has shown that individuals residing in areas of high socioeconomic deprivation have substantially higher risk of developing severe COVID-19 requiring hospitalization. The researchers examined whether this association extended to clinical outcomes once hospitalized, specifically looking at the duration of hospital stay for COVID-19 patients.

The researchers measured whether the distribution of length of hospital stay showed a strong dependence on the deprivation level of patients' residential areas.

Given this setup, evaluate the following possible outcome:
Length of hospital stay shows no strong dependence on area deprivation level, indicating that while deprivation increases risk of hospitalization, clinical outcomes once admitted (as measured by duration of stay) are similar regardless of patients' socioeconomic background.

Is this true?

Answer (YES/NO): YES